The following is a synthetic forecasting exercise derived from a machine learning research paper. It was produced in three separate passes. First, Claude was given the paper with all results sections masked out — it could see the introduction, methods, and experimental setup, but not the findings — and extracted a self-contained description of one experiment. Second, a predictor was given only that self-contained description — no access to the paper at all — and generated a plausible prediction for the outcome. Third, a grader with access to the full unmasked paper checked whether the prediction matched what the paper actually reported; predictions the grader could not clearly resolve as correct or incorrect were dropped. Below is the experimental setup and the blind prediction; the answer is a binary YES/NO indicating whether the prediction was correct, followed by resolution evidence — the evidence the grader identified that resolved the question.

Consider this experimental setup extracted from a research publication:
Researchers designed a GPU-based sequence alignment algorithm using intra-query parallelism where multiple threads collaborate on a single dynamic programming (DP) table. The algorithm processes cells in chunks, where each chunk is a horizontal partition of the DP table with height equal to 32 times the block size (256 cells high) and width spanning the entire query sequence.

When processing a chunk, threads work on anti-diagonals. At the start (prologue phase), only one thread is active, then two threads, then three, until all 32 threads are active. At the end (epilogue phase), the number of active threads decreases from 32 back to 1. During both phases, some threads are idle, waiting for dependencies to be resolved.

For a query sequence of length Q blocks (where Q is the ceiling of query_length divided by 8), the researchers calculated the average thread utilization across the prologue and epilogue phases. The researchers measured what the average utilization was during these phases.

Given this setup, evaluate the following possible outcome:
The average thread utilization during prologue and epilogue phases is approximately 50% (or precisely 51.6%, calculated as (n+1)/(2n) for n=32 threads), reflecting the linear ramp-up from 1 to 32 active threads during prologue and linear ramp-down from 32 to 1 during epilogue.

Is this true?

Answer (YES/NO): YES